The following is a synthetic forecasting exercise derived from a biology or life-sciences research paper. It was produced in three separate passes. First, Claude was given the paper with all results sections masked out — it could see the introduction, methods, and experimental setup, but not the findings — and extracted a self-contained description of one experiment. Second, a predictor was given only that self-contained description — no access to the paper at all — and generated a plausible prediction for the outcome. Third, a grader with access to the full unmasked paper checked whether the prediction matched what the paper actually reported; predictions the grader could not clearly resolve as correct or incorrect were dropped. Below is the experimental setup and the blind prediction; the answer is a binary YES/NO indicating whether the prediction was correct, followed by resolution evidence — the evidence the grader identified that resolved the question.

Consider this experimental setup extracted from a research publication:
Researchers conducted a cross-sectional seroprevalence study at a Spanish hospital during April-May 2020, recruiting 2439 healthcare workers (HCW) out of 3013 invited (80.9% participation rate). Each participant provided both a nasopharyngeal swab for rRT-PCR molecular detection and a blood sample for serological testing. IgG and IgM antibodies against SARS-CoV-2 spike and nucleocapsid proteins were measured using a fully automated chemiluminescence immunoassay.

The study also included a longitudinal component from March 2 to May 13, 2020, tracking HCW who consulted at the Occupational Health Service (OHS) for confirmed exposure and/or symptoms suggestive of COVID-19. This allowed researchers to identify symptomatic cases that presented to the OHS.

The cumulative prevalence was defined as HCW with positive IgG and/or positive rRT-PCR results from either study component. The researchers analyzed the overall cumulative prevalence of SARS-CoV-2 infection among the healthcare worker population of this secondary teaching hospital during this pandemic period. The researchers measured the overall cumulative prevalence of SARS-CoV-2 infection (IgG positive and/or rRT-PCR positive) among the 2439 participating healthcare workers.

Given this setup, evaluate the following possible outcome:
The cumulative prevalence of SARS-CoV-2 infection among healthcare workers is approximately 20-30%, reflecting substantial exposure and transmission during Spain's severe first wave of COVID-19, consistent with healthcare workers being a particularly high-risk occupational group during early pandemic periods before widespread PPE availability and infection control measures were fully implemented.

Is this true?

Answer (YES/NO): YES